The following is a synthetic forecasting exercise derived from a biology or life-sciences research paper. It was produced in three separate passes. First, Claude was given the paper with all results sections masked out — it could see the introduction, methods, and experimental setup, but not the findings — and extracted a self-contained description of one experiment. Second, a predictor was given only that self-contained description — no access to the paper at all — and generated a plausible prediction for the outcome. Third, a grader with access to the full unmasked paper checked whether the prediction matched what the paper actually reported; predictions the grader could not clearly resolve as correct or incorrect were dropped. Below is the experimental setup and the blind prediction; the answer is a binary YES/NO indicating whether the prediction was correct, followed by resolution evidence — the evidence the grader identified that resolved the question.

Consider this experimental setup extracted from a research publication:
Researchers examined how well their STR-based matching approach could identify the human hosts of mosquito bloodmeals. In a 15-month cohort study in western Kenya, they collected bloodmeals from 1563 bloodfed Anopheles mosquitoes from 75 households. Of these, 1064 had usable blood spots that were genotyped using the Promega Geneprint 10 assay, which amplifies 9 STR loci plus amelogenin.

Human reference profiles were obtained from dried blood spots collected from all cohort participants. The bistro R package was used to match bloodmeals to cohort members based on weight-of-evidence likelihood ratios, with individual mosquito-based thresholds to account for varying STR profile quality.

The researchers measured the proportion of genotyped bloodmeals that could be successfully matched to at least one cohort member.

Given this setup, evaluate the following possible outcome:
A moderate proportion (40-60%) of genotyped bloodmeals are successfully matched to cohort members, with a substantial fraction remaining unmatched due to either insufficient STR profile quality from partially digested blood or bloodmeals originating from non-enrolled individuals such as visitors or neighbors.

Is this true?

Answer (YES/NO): NO